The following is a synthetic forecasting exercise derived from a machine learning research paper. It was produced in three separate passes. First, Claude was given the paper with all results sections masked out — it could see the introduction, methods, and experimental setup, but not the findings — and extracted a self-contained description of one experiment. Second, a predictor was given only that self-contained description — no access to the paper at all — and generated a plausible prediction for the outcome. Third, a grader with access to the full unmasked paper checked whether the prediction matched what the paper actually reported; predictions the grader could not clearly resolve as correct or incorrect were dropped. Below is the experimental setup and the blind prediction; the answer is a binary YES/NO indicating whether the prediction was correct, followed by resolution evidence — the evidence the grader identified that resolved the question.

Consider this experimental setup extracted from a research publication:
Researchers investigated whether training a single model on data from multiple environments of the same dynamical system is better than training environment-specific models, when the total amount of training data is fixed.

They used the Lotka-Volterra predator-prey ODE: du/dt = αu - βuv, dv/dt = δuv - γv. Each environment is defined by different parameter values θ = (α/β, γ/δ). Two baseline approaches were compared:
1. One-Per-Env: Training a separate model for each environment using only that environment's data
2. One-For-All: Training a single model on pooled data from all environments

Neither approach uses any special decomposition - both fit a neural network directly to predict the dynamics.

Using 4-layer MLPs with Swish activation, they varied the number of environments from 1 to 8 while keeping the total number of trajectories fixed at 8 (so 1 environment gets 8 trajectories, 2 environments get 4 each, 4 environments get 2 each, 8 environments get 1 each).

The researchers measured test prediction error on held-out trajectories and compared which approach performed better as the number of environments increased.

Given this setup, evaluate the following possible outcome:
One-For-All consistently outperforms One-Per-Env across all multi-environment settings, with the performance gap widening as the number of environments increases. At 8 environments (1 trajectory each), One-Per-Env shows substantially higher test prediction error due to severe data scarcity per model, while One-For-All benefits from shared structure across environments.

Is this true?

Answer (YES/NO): NO